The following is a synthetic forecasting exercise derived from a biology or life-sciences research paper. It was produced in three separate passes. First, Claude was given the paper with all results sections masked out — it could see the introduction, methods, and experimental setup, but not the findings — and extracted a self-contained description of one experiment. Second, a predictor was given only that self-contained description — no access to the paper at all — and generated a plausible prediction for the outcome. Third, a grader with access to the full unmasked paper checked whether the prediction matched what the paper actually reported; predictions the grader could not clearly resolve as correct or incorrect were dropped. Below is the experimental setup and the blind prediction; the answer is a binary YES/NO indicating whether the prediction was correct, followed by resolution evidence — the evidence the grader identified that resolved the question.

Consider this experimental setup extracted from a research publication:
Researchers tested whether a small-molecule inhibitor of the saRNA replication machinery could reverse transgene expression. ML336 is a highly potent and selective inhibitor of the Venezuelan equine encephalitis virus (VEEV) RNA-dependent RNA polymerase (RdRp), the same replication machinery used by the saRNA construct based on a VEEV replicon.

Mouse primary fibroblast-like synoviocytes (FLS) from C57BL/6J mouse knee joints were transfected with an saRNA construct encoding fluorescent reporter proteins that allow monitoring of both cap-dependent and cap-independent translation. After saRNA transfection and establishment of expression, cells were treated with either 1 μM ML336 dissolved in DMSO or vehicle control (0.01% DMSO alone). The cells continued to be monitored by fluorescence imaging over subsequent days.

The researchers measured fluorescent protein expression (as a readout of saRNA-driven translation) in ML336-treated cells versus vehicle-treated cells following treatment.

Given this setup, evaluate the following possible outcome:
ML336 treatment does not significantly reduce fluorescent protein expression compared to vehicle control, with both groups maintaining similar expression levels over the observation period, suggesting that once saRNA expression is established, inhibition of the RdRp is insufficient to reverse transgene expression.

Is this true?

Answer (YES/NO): NO